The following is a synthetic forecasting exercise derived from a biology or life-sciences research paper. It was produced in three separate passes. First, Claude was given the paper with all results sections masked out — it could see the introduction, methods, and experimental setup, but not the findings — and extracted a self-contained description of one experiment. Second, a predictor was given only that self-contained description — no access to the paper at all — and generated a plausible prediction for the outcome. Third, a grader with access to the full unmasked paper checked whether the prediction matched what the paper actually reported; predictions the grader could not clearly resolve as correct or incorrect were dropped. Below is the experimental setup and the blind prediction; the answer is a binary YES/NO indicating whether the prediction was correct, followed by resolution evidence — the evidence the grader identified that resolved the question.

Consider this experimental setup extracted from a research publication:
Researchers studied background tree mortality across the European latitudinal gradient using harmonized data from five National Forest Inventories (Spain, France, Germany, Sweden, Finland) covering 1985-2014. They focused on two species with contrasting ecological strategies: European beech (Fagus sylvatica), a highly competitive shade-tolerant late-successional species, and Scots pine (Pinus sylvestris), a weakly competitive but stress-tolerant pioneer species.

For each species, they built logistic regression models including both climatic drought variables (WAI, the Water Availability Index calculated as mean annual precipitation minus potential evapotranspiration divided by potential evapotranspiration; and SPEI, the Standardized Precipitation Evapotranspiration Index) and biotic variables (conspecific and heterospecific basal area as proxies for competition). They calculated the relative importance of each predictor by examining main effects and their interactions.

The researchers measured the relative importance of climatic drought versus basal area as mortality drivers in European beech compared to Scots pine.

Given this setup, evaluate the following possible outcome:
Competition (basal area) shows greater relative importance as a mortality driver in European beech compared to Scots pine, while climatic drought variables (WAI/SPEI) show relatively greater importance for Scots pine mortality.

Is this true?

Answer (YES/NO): NO